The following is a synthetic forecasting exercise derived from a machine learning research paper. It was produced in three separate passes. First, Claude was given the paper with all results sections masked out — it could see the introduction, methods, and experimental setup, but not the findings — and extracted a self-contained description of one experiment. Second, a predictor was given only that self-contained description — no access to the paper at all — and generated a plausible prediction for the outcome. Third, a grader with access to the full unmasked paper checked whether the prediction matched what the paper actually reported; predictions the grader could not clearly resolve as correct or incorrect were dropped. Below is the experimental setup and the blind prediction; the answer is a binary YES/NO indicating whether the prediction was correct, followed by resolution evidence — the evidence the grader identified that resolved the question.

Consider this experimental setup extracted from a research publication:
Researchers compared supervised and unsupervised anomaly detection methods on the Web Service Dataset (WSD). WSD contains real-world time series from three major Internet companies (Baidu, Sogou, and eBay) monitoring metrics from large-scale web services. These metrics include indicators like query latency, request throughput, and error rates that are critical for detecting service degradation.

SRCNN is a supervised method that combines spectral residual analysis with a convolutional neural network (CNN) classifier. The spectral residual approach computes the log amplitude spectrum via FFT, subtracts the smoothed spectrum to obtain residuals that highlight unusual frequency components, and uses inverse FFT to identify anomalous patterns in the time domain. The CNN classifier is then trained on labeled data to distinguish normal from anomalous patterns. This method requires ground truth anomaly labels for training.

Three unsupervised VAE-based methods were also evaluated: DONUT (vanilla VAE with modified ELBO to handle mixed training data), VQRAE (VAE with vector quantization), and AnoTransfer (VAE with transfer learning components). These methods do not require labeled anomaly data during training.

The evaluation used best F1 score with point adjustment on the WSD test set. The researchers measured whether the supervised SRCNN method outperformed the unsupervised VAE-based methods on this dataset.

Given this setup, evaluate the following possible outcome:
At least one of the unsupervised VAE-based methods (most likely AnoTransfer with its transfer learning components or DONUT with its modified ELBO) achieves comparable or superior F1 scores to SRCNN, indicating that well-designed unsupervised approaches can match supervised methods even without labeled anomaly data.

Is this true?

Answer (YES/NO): YES